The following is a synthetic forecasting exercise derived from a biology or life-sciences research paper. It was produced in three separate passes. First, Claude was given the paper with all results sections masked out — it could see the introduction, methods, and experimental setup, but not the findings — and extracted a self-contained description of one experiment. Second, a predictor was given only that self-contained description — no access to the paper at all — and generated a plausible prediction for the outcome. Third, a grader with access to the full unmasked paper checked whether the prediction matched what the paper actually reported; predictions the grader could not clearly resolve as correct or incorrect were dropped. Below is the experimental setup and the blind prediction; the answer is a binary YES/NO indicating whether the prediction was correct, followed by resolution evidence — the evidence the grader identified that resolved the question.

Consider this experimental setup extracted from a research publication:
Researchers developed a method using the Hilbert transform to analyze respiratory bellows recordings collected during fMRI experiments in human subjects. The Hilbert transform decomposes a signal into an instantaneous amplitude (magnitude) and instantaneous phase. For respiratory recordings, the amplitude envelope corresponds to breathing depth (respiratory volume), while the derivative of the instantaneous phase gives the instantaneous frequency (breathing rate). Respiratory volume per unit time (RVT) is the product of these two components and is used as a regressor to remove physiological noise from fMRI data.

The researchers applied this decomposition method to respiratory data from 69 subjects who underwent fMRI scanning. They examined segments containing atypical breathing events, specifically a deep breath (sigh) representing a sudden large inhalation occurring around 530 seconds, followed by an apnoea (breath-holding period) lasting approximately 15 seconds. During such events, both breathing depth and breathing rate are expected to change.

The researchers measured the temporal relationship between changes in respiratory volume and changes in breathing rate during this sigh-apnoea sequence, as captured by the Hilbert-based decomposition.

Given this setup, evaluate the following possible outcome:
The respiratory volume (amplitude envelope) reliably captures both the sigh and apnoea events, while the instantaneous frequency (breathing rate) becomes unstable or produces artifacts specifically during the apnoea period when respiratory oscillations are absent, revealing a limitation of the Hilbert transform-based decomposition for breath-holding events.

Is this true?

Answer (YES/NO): NO